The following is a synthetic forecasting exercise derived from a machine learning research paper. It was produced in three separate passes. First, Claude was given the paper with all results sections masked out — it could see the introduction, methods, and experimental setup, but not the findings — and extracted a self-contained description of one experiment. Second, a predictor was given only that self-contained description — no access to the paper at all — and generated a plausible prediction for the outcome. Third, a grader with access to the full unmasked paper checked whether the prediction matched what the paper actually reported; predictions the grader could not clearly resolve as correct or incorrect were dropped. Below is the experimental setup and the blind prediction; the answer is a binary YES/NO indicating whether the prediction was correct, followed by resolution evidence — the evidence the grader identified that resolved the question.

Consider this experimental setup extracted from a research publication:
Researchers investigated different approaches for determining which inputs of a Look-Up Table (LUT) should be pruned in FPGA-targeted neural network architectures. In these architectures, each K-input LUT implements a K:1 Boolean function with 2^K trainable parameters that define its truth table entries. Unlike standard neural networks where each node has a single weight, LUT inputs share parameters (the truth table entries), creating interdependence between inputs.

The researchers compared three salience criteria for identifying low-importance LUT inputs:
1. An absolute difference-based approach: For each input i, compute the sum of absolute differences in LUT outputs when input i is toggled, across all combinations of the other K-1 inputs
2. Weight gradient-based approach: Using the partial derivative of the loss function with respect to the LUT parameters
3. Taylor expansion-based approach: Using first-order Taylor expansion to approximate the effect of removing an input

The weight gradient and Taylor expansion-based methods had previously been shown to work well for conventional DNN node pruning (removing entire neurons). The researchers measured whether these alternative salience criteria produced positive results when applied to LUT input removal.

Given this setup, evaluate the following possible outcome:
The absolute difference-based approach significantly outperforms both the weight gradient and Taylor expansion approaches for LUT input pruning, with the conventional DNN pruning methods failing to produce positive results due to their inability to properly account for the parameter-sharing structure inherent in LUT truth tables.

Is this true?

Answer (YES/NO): YES